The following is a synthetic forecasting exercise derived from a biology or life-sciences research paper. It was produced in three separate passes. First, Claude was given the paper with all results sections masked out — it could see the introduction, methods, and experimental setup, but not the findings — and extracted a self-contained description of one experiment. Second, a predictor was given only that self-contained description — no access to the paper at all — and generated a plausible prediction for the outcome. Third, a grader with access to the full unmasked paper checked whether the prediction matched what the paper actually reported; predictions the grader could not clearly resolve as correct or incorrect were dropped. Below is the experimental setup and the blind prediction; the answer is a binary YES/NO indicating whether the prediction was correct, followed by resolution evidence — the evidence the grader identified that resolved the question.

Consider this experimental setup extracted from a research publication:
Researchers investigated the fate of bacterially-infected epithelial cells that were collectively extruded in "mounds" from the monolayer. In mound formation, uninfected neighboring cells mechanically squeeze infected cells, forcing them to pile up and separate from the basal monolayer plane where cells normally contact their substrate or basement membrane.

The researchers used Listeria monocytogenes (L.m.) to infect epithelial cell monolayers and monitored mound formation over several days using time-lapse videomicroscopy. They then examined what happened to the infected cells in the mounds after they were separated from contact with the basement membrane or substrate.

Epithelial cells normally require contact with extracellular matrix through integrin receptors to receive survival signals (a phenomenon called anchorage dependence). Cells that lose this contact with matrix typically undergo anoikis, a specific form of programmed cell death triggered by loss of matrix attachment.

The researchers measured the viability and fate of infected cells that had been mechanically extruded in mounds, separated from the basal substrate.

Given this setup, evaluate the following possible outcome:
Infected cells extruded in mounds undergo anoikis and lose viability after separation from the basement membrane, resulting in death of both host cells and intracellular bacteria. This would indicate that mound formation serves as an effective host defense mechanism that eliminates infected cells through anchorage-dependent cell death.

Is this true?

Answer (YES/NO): NO